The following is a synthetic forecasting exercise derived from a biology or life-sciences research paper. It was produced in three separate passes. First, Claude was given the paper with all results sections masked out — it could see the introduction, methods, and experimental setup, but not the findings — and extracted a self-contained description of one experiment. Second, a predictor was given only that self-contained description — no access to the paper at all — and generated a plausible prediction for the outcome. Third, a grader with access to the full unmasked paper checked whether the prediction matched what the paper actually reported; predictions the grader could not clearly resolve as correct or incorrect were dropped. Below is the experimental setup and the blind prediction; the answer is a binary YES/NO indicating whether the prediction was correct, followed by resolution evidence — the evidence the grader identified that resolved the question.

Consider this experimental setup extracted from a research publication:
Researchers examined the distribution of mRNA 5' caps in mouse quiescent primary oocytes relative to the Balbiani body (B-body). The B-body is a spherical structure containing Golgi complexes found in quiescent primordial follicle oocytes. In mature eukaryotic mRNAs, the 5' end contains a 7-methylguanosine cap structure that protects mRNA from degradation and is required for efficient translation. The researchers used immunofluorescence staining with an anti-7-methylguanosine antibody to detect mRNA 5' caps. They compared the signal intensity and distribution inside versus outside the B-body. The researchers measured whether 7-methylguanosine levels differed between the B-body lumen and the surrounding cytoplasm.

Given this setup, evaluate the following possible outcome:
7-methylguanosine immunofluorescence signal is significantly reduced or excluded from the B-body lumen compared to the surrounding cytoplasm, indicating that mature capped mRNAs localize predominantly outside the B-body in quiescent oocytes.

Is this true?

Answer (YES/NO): NO